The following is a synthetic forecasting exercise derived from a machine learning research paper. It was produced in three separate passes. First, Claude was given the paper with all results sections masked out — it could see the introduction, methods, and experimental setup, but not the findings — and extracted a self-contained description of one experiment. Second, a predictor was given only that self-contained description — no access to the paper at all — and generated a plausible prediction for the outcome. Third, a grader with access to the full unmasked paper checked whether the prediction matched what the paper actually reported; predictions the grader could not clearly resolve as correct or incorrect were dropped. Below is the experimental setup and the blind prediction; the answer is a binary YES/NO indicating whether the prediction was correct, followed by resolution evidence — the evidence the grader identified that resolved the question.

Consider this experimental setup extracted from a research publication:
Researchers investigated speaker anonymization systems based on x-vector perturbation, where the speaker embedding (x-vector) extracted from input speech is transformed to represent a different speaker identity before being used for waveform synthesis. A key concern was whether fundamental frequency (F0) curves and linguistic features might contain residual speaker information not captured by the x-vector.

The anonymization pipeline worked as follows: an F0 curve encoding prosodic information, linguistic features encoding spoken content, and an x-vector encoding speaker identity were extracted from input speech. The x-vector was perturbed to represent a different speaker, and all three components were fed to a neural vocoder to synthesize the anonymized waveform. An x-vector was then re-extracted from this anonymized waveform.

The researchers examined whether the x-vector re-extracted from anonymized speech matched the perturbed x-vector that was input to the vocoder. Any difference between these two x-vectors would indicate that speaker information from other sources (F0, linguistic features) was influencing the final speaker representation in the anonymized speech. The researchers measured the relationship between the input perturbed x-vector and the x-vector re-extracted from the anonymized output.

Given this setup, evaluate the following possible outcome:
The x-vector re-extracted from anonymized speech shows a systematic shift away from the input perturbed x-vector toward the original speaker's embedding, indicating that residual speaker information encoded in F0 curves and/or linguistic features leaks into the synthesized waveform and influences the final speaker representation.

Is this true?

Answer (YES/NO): YES